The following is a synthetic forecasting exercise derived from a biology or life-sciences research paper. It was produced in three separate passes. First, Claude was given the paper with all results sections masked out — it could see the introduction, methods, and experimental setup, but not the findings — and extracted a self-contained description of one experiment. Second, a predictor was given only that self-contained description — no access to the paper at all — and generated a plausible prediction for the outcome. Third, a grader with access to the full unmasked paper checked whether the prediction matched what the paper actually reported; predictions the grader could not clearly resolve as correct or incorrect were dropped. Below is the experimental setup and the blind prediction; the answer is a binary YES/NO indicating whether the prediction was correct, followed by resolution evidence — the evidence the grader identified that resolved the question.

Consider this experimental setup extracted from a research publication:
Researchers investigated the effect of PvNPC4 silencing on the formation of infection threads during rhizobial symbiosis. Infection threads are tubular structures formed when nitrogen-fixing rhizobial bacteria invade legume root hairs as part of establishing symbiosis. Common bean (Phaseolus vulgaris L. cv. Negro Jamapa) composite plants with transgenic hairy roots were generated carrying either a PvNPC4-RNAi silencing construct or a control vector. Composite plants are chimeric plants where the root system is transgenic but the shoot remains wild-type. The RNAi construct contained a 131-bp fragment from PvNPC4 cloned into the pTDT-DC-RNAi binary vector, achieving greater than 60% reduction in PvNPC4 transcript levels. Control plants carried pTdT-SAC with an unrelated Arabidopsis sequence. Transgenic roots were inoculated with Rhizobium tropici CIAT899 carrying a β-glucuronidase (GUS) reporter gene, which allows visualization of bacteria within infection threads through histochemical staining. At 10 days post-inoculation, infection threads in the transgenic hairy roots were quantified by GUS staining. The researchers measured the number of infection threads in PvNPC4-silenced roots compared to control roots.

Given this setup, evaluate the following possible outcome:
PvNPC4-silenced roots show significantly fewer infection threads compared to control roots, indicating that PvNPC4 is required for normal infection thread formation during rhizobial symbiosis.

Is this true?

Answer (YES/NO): YES